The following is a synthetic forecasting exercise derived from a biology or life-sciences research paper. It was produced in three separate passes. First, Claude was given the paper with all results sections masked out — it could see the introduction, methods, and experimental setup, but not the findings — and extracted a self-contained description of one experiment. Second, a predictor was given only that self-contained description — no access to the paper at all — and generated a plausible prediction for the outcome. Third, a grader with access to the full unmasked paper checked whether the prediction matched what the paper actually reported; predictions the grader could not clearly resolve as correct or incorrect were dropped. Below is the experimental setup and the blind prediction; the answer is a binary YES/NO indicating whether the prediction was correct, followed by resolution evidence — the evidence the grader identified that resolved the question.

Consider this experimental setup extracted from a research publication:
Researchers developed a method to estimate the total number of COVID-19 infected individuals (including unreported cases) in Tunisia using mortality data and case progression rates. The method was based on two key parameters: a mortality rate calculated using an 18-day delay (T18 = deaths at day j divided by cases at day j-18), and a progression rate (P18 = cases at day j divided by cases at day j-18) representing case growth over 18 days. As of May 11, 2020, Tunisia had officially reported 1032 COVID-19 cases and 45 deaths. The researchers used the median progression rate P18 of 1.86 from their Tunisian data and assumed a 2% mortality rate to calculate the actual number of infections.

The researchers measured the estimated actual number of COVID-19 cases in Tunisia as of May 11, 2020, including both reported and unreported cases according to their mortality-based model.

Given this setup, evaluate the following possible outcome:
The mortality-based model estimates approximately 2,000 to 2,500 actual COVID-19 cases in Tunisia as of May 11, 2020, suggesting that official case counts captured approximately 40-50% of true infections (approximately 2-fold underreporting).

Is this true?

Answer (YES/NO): NO